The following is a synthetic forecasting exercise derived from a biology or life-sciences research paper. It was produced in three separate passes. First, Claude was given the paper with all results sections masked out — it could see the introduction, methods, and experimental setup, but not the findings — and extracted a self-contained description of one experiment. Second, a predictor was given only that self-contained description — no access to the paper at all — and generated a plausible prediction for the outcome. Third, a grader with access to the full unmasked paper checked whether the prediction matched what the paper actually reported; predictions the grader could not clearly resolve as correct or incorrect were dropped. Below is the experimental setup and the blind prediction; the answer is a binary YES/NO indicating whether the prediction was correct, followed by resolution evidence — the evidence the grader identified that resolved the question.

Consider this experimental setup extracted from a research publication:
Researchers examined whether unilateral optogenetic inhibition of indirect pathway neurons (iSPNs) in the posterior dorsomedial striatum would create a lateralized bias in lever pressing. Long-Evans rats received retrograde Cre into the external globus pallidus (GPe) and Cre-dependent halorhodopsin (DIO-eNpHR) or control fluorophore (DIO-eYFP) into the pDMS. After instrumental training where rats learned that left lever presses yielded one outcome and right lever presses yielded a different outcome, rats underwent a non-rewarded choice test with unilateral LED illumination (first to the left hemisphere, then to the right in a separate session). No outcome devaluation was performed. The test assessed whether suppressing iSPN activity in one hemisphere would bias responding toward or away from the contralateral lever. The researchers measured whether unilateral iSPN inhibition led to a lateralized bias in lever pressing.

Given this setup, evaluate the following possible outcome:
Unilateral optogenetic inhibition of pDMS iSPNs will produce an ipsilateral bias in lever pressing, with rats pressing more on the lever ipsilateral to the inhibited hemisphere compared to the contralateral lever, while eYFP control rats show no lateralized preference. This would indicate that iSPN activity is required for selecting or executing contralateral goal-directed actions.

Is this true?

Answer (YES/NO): NO